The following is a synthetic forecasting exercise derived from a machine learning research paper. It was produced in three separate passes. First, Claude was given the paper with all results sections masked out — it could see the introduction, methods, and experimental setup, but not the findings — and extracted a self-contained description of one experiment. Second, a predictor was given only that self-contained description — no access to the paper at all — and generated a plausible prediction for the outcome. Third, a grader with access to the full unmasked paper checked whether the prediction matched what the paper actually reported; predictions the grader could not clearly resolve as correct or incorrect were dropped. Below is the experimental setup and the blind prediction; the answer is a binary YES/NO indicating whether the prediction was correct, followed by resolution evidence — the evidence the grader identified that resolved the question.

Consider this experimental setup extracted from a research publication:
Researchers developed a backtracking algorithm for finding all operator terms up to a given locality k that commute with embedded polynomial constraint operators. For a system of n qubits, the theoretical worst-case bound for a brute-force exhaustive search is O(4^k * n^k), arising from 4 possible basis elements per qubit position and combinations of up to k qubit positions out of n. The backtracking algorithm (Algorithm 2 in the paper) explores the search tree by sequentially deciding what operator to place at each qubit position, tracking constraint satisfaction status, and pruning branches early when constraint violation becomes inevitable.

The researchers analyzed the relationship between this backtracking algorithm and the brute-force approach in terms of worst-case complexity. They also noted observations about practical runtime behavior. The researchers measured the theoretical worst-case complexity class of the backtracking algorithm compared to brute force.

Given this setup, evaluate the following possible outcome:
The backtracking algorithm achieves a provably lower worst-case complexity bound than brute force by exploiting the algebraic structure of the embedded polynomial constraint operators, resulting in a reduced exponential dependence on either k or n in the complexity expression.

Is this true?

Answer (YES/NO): NO